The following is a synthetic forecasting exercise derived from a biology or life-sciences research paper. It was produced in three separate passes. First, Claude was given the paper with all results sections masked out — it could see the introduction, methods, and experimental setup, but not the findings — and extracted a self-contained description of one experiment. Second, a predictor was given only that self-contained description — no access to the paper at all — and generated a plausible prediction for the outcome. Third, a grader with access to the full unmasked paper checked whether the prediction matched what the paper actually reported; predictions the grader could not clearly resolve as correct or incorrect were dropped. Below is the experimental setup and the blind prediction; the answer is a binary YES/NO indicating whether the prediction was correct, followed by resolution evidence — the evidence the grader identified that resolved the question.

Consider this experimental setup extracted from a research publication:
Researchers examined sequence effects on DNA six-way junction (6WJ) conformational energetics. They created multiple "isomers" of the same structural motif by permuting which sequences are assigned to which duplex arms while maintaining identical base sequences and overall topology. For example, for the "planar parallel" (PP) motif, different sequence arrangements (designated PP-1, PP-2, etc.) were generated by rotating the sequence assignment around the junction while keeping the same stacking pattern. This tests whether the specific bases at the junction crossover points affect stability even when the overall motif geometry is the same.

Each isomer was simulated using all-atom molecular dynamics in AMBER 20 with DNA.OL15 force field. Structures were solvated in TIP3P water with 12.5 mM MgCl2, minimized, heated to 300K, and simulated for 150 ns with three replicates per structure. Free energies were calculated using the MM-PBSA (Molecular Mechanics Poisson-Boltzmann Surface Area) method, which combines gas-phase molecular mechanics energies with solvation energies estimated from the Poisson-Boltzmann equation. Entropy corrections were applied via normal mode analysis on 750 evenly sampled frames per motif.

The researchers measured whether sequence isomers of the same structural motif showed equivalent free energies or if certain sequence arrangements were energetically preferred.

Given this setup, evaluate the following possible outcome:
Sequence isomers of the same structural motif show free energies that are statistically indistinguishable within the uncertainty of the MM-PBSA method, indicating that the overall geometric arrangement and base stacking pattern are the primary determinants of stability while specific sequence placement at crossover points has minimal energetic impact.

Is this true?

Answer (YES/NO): NO